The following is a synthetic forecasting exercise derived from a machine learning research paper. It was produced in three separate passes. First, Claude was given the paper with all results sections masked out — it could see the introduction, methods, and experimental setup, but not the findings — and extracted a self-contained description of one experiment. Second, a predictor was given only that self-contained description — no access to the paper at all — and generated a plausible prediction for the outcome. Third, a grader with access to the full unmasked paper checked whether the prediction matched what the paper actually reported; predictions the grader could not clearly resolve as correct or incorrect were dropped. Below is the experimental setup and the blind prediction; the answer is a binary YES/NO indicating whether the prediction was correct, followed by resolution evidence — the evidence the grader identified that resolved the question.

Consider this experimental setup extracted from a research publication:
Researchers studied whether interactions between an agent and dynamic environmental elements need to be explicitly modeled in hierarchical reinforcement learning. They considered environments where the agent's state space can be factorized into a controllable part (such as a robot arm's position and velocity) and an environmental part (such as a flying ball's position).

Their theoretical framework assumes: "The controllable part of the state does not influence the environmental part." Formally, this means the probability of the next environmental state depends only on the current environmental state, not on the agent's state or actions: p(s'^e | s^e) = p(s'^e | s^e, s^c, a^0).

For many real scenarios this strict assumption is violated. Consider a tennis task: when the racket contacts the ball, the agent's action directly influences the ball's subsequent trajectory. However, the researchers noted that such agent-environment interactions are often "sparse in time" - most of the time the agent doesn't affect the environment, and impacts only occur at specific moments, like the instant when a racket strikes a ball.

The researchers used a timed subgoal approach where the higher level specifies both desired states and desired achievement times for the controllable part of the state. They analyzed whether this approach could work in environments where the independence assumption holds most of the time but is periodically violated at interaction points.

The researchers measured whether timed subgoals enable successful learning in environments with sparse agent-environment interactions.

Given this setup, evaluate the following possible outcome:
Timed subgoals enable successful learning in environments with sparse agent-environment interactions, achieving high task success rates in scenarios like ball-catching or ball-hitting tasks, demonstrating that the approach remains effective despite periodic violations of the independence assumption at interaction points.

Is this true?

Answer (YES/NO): NO